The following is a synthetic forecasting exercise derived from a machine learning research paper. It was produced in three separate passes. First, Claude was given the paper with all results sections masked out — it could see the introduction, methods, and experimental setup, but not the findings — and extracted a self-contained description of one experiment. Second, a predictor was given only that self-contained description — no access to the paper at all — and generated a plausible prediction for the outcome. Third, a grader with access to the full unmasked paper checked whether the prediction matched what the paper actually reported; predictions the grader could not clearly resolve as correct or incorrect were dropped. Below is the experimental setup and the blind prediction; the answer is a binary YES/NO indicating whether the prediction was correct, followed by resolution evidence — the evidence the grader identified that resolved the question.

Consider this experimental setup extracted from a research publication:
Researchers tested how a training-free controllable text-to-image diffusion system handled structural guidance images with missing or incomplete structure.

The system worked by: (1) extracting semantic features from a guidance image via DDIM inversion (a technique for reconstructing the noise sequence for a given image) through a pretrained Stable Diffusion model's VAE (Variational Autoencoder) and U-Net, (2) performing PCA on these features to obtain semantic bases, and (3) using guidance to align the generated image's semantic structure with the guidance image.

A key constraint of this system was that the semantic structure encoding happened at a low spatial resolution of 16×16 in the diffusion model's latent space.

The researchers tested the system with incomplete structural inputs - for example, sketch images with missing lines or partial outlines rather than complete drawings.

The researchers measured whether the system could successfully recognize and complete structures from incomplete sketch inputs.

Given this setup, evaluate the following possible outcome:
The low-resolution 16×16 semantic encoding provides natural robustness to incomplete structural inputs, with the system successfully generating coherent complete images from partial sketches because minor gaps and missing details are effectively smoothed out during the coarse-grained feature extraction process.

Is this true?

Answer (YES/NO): NO